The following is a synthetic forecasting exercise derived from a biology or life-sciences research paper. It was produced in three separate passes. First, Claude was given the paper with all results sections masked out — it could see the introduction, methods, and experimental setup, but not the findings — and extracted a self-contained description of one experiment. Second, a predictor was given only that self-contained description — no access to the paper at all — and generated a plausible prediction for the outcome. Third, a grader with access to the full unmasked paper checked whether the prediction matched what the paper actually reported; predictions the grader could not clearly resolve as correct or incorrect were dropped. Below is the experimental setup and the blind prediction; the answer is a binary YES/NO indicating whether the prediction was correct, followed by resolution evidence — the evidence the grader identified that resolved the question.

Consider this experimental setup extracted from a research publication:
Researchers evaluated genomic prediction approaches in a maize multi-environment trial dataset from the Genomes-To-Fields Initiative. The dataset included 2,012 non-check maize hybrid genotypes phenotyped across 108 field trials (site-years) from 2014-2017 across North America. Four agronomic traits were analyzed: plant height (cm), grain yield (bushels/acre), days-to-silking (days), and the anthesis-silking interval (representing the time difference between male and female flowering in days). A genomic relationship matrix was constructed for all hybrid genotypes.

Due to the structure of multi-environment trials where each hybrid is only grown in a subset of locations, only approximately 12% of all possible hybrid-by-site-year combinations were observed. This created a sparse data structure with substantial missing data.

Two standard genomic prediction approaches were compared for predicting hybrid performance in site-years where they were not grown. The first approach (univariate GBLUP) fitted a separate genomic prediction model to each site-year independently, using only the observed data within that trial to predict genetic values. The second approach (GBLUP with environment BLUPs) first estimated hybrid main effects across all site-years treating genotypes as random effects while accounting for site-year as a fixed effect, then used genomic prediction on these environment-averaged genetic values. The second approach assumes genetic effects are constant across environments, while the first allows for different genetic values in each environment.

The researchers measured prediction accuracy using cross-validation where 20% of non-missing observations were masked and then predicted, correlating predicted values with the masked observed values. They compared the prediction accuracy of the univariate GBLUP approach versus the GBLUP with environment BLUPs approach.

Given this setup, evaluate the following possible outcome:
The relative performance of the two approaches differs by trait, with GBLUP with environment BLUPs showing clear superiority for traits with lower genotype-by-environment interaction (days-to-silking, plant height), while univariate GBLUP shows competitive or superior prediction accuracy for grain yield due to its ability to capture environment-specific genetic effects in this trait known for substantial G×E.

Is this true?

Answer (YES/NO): NO